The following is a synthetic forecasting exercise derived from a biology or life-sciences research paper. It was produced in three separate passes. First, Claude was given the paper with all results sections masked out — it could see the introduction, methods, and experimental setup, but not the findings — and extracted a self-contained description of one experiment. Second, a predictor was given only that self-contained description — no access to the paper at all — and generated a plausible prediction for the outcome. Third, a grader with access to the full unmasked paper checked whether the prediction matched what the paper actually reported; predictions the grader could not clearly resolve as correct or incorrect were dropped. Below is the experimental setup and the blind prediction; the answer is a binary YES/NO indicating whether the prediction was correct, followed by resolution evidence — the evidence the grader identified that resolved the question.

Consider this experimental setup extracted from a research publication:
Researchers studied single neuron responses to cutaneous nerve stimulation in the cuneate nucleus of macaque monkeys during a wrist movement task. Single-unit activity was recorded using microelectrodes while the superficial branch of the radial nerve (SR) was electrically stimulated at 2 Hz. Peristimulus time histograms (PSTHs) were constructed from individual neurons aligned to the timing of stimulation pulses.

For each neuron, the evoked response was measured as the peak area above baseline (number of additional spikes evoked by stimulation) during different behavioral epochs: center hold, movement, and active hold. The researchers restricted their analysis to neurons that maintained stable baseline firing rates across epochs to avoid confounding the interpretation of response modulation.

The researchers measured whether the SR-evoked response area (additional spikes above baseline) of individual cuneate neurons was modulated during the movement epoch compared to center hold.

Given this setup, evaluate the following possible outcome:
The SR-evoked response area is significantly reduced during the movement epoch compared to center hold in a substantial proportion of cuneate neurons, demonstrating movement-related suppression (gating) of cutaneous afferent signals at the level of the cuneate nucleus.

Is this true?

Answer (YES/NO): YES